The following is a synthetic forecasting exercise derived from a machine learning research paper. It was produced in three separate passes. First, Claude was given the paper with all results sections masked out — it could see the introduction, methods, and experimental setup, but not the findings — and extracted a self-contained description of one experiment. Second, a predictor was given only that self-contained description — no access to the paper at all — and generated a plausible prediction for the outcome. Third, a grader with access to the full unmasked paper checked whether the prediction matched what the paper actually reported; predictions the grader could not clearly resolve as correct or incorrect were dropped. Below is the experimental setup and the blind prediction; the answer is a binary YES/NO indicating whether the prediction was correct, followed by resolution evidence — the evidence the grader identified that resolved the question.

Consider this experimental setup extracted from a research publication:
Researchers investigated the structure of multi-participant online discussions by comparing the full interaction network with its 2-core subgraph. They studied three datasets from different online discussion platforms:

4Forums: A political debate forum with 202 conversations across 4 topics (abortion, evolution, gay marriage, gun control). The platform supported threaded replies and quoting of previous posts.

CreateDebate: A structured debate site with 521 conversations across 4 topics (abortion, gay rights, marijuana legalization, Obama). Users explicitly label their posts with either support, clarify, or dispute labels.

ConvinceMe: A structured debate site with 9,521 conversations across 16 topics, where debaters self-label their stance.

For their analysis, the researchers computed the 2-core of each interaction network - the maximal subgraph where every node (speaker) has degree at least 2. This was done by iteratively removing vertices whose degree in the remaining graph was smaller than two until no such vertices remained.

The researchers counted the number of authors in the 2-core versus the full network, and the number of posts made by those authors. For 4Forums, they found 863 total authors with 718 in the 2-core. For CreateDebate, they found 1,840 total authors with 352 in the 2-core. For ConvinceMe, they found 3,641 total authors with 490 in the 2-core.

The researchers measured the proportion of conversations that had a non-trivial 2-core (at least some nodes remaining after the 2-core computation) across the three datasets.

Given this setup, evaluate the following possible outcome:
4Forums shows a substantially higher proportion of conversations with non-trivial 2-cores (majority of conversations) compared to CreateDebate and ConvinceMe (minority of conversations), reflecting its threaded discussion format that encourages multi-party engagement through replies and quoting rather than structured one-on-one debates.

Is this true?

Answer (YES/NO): YES